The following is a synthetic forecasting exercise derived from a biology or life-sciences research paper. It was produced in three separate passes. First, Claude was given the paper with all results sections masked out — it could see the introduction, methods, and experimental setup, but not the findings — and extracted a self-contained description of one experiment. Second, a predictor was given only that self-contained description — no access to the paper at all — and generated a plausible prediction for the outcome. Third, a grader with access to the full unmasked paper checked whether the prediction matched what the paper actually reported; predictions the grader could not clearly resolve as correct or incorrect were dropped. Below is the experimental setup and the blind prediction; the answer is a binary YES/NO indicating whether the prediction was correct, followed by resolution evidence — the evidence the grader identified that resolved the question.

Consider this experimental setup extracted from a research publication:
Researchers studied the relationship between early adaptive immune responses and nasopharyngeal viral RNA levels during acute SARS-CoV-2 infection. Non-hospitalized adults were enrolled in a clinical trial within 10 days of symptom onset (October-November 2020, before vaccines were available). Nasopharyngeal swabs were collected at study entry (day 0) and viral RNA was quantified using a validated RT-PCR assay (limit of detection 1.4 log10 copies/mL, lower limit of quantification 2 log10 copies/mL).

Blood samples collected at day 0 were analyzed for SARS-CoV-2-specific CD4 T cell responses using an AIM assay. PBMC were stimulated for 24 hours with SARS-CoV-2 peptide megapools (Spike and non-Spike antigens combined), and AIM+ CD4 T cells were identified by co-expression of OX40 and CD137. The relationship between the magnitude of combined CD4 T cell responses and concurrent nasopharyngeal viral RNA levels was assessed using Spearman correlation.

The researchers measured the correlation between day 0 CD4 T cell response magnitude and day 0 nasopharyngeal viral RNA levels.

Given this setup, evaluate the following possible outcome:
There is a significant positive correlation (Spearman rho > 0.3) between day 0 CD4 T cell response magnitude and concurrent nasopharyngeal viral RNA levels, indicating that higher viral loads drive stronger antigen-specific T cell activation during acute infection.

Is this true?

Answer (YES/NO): NO